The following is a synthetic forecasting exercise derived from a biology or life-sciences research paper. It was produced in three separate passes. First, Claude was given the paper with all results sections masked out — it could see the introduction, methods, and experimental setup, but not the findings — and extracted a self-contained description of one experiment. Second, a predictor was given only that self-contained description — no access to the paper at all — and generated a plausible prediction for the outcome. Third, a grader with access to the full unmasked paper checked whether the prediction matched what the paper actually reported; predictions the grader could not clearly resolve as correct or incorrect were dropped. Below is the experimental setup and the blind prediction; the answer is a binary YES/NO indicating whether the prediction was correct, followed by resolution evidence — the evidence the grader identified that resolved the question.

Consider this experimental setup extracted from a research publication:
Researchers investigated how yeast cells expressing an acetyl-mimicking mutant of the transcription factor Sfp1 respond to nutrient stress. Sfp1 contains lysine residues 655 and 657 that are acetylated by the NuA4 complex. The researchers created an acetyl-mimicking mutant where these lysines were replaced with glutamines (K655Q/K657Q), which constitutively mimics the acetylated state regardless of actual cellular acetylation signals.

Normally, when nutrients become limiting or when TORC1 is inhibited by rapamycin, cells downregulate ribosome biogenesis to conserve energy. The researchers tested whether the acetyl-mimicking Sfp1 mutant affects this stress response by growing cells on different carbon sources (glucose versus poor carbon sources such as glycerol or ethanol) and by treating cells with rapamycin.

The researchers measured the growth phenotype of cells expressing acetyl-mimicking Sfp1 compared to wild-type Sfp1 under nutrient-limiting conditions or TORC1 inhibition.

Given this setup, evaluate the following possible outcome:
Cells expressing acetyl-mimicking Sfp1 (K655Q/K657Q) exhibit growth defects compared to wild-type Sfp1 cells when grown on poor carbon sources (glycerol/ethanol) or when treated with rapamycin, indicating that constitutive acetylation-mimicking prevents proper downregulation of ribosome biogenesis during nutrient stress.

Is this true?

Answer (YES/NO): YES